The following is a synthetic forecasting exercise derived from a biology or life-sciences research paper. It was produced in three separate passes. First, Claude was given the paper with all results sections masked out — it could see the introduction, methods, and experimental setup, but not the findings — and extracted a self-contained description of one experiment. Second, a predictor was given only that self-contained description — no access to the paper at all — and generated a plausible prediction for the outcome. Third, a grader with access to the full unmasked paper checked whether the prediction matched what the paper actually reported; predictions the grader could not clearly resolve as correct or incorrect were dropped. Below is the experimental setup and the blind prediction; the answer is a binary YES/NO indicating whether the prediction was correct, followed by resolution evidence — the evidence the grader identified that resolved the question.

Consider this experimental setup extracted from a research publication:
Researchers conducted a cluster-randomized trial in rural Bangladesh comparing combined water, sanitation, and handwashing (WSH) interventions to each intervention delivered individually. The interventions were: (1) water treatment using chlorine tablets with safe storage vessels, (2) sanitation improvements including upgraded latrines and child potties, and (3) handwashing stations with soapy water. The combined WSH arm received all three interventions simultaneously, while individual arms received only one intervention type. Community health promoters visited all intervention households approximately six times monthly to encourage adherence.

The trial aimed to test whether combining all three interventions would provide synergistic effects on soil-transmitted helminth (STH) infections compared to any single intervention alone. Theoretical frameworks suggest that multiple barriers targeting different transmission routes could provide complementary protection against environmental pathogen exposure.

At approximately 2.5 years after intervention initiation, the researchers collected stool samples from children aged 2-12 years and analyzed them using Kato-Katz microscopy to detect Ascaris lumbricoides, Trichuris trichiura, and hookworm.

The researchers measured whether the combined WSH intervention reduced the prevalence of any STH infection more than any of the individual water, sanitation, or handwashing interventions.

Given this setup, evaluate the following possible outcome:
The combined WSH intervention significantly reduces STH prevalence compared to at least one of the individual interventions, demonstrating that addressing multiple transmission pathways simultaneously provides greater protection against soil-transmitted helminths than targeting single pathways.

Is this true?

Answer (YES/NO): NO